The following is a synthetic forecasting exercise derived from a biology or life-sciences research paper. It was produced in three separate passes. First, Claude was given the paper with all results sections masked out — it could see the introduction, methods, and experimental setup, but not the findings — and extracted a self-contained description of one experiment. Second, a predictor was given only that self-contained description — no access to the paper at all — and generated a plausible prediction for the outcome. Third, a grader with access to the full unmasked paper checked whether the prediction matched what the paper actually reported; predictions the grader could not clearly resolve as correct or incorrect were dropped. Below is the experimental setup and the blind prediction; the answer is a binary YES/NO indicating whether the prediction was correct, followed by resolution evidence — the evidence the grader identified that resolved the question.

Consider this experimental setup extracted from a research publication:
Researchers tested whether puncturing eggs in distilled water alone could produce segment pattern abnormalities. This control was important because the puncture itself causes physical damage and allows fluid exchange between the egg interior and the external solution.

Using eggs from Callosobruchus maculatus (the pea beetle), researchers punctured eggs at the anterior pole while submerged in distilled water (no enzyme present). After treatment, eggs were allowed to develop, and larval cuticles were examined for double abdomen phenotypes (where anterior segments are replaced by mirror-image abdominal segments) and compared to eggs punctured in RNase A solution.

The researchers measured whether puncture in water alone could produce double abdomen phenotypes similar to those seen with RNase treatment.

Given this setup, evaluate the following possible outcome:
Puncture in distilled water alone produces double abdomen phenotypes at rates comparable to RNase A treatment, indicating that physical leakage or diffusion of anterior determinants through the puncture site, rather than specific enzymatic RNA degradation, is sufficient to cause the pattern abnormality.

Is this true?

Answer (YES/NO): NO